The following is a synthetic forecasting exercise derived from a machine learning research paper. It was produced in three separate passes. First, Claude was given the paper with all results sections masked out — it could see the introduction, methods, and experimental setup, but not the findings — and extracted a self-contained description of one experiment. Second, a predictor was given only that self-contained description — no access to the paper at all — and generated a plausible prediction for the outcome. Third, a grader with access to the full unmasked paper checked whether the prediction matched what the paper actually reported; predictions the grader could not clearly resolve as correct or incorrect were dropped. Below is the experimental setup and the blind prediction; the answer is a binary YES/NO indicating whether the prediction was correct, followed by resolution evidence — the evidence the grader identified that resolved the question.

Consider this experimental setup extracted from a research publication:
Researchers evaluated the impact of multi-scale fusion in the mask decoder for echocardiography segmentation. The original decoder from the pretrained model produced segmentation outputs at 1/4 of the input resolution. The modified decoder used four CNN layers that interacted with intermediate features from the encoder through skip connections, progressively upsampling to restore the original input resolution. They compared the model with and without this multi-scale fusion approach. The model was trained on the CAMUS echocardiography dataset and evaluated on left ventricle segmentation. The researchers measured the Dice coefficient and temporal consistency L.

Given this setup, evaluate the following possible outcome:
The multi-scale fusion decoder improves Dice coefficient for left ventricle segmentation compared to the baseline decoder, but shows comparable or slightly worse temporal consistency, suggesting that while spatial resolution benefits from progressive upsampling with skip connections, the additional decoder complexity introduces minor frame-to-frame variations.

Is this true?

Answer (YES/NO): NO